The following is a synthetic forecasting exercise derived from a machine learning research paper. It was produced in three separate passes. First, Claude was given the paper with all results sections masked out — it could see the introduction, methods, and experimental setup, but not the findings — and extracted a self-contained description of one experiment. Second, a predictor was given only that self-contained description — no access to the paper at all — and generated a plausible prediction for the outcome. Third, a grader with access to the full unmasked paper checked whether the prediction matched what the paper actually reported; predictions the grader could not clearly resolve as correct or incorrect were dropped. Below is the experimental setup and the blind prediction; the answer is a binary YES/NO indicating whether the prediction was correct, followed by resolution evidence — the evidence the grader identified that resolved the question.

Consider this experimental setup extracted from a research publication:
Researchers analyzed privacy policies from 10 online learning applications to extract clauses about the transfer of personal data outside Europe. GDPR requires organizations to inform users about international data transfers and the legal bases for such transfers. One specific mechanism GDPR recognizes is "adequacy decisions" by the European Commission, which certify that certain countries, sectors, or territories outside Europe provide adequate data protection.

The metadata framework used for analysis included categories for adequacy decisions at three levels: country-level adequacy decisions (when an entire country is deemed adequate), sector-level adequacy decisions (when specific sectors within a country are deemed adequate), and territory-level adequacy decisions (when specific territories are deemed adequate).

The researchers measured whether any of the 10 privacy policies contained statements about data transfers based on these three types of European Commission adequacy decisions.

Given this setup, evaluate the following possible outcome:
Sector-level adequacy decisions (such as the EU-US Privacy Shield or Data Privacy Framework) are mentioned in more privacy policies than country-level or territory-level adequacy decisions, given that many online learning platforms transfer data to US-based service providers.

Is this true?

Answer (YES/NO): NO